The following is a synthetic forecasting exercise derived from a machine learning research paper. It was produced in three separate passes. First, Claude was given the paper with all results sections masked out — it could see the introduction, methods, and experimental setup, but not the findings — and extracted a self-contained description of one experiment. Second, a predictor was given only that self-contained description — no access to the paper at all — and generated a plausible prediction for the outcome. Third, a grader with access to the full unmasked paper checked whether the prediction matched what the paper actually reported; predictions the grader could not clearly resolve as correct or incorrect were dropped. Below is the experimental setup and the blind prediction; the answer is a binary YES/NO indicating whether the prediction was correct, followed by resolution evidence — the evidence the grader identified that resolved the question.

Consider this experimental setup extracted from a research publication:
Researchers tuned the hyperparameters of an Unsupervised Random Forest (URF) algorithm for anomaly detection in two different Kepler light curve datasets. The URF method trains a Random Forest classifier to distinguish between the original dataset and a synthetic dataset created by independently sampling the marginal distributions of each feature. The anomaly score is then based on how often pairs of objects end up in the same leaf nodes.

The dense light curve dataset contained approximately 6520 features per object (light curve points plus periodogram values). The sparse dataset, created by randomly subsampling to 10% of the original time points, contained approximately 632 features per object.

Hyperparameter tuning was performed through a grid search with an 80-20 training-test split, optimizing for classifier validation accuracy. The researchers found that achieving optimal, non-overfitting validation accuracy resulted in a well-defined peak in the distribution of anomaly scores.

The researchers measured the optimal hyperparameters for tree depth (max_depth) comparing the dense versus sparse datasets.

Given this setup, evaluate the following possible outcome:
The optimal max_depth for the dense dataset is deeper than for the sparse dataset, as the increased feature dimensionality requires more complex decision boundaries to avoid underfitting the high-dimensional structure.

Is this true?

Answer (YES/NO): NO